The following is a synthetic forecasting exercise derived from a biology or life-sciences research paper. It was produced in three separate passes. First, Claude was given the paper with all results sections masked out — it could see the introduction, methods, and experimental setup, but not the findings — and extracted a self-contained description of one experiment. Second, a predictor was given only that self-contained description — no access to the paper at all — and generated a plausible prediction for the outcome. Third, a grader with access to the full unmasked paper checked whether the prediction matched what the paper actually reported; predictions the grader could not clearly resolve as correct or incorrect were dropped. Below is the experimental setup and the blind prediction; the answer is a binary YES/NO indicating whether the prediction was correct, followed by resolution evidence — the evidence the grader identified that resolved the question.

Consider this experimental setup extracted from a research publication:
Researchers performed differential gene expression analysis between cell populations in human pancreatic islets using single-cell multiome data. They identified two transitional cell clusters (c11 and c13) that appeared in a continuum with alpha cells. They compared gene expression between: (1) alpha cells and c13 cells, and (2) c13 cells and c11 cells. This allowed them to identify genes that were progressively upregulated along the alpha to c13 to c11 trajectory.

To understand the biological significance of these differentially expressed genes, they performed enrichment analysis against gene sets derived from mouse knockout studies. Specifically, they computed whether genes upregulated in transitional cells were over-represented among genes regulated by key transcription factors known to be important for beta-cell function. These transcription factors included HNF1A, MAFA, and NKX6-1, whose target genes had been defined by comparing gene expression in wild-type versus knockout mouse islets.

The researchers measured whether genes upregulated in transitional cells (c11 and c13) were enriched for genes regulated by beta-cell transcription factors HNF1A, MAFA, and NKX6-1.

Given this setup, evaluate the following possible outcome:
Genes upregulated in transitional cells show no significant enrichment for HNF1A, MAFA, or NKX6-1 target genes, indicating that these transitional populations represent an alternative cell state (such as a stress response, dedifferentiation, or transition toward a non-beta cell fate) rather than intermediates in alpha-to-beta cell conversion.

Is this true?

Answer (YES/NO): NO